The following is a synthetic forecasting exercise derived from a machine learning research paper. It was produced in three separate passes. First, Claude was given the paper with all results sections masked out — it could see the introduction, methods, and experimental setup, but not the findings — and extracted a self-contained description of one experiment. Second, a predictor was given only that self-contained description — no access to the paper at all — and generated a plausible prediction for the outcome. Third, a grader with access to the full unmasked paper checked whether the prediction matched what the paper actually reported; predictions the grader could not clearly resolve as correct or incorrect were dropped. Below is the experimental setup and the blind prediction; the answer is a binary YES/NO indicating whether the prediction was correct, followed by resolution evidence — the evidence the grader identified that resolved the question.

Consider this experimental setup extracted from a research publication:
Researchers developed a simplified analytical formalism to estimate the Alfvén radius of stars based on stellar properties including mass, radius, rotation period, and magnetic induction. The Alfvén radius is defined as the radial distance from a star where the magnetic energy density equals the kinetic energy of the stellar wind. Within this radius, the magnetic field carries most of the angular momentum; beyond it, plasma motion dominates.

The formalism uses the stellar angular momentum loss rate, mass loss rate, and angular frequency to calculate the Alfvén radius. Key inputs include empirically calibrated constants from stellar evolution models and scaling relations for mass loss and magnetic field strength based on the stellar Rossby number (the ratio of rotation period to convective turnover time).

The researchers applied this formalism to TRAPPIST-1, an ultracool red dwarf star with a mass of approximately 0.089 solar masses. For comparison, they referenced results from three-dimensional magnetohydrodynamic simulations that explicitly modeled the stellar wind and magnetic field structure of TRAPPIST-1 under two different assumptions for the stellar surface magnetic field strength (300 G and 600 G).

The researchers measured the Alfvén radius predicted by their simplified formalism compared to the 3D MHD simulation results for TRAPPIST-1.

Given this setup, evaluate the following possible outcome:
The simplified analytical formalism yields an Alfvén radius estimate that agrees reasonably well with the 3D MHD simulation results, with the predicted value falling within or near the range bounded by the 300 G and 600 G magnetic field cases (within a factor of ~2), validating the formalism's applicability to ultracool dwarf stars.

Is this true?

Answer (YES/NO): YES